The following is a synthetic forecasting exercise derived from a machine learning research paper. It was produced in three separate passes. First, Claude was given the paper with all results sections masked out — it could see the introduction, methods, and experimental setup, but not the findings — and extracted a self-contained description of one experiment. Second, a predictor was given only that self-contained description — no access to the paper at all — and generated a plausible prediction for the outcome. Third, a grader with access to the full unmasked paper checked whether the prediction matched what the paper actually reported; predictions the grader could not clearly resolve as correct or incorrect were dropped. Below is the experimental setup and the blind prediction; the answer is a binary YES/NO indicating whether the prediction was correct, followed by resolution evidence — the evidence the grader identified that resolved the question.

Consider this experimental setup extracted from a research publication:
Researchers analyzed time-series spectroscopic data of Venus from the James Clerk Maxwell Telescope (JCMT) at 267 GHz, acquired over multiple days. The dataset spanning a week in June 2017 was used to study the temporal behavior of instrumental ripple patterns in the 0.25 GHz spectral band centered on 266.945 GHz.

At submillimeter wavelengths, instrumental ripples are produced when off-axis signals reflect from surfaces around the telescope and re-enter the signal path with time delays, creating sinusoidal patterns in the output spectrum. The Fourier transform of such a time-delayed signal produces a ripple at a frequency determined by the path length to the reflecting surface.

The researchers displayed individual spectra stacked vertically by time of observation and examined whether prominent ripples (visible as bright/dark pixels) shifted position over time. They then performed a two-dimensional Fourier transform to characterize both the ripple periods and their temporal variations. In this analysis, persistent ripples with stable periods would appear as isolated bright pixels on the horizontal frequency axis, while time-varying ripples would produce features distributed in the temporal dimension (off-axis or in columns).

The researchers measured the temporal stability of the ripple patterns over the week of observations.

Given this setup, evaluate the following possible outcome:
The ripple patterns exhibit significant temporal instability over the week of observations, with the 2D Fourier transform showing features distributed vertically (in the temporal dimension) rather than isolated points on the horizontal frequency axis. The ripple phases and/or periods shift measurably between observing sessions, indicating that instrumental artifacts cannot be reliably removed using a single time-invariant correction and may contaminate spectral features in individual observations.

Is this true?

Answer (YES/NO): NO